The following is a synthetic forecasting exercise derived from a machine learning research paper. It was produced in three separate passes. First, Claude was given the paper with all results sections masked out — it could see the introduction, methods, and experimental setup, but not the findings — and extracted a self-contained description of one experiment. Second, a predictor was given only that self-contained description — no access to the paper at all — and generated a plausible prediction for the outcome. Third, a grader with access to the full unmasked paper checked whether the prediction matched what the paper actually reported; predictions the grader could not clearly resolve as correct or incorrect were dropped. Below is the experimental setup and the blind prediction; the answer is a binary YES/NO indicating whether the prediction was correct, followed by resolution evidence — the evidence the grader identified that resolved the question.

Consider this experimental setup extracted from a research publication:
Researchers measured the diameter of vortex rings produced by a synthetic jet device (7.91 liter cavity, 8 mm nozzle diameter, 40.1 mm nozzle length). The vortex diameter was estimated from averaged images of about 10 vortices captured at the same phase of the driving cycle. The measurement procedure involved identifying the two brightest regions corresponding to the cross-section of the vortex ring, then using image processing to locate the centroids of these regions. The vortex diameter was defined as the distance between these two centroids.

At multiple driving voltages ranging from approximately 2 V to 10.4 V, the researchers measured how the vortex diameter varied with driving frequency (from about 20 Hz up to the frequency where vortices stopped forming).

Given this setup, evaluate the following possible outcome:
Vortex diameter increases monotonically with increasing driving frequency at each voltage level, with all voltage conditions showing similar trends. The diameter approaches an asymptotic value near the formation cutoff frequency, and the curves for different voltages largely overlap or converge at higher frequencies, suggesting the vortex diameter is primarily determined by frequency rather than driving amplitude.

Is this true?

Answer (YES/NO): NO